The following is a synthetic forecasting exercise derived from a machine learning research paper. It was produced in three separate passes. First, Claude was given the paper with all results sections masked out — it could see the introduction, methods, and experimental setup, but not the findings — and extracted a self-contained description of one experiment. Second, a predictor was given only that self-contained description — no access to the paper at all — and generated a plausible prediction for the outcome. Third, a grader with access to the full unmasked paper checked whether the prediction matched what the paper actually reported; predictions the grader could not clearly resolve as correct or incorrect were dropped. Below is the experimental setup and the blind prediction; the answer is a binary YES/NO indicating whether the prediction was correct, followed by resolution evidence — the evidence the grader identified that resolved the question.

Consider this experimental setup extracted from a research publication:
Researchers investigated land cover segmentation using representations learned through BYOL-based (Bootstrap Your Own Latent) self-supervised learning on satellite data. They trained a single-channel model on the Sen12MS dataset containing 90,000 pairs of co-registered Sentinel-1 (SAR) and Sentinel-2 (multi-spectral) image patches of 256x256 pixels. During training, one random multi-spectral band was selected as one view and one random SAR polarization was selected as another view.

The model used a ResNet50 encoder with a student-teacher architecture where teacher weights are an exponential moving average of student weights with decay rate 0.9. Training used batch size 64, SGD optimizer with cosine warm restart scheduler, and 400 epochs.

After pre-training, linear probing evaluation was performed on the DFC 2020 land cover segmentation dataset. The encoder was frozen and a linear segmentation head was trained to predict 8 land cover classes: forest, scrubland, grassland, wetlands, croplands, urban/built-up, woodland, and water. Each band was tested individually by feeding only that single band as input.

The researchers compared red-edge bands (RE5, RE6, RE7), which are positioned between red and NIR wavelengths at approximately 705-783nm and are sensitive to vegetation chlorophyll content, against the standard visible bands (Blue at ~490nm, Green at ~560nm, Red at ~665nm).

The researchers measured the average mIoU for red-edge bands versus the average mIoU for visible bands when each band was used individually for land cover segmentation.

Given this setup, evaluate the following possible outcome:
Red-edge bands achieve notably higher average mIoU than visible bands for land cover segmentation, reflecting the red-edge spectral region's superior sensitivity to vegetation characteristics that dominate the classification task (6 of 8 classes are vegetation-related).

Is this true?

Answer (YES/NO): NO